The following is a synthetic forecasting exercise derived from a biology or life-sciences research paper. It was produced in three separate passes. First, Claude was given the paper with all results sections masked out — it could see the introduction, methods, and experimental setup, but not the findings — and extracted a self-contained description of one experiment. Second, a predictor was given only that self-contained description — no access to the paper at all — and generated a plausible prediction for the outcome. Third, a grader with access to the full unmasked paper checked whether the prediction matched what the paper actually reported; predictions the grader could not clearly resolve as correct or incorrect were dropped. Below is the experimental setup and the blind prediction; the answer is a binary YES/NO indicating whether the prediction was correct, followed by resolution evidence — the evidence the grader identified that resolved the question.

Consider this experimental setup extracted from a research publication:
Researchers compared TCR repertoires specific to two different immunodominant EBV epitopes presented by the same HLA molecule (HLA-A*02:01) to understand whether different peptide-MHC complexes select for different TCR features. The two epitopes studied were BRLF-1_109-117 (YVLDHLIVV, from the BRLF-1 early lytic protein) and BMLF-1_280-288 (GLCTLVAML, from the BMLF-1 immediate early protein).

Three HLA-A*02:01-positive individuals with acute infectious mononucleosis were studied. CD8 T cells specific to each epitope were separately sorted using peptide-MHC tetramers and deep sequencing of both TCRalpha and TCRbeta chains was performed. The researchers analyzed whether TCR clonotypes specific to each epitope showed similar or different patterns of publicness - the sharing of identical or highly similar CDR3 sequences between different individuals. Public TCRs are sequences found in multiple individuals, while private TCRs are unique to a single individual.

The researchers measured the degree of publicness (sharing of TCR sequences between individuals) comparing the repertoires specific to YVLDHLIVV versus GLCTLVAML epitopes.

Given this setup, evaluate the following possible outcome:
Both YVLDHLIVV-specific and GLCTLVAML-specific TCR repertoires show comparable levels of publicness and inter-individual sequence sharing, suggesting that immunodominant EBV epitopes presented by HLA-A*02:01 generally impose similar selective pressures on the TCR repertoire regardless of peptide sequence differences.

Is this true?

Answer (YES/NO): NO